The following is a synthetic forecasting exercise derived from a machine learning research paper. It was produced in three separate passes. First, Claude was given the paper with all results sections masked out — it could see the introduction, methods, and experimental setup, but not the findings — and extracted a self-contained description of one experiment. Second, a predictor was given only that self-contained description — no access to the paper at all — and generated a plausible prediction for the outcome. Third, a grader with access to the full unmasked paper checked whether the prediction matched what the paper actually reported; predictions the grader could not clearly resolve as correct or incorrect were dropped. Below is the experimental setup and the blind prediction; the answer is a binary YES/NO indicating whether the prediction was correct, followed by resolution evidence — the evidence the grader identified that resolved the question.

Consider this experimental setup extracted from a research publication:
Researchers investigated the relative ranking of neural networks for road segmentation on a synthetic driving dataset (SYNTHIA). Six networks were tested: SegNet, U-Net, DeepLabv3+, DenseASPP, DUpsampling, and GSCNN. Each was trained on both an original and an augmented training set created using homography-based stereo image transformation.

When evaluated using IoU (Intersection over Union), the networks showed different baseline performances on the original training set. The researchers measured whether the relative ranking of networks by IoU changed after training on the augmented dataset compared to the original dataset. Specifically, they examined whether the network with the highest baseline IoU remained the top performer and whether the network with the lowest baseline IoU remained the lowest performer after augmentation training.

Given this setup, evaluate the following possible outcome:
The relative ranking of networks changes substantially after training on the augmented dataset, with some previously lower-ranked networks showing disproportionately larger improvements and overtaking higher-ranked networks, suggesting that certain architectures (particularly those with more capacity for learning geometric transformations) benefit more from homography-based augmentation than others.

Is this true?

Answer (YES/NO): NO